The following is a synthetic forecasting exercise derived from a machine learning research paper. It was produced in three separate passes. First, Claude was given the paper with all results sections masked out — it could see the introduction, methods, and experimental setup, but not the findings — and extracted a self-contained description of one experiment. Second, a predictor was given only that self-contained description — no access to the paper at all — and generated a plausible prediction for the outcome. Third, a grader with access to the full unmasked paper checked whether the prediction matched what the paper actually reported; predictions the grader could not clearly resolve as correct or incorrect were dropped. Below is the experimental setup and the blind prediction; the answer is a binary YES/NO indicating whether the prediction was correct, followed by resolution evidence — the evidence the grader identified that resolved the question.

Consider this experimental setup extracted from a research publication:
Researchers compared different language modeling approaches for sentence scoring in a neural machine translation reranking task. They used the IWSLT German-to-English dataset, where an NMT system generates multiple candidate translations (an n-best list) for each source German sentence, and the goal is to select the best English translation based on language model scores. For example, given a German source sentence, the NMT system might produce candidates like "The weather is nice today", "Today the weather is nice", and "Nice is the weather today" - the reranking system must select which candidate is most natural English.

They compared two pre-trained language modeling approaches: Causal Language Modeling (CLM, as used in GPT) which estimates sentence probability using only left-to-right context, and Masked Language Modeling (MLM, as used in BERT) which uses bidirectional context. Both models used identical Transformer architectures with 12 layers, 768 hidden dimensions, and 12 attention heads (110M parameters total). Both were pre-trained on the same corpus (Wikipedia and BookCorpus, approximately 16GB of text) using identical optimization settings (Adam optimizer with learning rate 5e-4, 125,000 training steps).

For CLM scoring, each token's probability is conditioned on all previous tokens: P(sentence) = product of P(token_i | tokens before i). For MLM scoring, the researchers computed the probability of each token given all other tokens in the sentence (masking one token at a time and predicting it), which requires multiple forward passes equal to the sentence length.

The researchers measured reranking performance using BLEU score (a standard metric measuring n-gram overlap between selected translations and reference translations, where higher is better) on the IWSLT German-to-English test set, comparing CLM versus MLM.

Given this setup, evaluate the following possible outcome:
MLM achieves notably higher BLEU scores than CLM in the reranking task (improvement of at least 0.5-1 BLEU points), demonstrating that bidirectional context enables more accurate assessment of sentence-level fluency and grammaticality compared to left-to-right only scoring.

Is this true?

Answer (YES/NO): NO